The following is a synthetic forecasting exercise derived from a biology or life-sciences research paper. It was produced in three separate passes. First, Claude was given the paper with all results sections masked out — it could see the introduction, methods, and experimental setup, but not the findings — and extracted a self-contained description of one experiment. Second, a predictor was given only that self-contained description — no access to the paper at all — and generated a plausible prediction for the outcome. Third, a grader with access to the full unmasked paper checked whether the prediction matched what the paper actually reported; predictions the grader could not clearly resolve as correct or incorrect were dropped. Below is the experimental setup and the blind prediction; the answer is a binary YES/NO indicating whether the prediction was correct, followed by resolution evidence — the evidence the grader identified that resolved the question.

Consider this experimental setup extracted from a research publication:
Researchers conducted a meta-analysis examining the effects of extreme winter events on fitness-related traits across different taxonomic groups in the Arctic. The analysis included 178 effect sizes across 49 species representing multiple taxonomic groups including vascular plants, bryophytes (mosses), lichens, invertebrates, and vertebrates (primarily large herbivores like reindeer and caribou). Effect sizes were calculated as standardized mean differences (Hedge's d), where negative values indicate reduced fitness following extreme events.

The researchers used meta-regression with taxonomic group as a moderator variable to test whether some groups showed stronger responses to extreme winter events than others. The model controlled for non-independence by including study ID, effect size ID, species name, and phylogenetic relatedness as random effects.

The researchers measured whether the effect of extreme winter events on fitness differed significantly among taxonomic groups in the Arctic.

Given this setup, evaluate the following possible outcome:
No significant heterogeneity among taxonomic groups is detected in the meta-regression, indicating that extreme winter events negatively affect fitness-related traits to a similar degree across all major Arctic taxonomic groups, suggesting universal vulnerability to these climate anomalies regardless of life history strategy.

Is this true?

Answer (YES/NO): NO